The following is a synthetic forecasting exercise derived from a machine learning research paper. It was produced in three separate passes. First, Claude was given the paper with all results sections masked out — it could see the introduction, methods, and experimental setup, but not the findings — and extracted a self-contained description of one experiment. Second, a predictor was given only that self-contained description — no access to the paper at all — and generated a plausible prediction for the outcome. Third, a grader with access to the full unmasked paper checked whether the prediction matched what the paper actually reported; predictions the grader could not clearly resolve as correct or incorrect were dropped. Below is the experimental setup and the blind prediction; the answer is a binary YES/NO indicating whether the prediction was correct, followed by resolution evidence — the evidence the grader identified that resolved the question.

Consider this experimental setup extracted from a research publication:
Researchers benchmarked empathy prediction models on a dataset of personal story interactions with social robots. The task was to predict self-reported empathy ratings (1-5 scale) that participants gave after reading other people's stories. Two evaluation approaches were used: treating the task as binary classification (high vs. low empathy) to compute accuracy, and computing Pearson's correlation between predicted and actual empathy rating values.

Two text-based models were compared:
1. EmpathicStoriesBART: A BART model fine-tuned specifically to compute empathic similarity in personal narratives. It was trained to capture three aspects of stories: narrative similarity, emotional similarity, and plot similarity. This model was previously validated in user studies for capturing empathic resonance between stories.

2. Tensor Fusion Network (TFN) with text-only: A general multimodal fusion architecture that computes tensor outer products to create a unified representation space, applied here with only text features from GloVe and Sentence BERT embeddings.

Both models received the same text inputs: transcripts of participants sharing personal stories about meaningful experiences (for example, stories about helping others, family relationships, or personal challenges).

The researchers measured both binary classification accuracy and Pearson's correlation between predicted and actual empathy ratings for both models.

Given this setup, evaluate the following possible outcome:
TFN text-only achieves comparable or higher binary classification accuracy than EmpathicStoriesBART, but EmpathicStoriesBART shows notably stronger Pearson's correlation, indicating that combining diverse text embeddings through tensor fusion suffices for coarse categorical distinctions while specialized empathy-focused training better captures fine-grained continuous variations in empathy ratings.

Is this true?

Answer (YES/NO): NO